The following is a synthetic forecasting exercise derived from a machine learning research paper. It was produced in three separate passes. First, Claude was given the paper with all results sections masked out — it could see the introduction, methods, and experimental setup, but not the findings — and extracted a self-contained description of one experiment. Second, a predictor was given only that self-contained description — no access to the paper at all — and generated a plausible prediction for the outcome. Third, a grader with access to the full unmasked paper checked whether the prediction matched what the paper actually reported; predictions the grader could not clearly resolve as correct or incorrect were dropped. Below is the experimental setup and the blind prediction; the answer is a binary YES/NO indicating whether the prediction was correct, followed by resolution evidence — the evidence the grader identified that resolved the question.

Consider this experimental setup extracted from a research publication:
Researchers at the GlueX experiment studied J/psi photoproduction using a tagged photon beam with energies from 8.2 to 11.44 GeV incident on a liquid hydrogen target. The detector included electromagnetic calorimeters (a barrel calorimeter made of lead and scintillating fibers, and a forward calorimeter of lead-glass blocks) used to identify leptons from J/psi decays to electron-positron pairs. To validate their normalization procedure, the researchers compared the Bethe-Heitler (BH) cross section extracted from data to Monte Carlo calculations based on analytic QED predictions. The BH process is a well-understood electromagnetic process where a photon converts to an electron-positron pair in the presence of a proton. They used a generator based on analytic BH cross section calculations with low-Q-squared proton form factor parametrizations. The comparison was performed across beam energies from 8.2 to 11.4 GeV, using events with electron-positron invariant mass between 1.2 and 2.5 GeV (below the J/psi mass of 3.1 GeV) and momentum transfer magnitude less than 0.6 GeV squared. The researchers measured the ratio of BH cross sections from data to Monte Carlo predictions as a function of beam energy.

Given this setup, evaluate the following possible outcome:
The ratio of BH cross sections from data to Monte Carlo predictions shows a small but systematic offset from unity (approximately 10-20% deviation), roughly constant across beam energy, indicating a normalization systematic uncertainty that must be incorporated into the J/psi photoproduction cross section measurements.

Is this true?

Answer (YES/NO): YES